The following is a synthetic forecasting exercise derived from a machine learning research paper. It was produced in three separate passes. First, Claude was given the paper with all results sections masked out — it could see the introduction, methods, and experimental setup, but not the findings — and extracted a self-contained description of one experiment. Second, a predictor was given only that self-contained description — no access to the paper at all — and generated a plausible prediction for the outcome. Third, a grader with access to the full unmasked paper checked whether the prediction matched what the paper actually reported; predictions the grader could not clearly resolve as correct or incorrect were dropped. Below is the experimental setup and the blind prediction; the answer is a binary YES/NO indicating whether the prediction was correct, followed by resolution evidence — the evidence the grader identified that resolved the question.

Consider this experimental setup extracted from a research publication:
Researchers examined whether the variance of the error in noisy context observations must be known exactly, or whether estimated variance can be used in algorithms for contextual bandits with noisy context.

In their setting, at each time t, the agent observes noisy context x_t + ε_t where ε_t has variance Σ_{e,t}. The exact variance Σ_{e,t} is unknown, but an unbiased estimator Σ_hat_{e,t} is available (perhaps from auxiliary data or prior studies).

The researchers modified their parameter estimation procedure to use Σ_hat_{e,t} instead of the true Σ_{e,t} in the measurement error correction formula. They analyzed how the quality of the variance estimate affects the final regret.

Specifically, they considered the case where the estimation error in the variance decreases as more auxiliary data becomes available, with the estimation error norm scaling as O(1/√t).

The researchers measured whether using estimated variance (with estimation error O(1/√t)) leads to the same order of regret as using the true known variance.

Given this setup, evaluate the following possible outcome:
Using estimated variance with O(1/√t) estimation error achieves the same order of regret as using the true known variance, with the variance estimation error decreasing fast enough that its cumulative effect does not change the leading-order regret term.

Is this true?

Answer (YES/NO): YES